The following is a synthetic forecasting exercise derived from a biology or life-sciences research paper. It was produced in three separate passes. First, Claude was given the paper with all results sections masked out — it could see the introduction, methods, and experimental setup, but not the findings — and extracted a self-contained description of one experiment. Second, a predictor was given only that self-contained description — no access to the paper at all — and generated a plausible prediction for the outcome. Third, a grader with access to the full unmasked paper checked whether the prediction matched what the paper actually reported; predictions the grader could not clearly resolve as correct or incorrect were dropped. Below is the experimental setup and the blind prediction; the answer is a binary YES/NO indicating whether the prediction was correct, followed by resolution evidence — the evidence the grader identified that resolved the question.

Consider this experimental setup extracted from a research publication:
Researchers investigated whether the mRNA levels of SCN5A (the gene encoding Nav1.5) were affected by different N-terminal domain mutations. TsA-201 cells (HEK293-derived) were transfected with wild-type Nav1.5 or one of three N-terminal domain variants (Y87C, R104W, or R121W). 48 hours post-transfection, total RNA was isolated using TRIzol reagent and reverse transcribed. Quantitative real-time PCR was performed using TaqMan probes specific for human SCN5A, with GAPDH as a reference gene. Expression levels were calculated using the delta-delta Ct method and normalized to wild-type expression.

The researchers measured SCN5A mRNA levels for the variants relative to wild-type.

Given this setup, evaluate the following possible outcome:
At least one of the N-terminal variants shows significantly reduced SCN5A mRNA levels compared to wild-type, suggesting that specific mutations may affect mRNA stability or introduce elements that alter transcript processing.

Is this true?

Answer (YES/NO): NO